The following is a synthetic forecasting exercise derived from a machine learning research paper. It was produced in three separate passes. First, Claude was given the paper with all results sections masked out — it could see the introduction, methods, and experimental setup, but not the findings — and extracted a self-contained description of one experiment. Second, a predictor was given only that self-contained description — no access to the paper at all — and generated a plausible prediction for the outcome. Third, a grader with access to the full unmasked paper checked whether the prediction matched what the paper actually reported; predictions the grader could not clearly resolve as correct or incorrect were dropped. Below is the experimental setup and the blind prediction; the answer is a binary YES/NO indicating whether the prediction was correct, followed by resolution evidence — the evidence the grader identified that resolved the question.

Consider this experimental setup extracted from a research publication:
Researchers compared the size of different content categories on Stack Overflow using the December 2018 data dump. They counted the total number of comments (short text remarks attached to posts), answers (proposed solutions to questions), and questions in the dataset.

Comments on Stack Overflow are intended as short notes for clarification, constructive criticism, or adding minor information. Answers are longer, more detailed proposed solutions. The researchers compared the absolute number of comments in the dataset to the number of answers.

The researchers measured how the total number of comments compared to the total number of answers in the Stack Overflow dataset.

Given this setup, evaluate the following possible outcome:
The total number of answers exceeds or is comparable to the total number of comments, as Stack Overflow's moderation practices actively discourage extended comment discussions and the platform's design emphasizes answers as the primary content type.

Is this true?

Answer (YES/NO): YES